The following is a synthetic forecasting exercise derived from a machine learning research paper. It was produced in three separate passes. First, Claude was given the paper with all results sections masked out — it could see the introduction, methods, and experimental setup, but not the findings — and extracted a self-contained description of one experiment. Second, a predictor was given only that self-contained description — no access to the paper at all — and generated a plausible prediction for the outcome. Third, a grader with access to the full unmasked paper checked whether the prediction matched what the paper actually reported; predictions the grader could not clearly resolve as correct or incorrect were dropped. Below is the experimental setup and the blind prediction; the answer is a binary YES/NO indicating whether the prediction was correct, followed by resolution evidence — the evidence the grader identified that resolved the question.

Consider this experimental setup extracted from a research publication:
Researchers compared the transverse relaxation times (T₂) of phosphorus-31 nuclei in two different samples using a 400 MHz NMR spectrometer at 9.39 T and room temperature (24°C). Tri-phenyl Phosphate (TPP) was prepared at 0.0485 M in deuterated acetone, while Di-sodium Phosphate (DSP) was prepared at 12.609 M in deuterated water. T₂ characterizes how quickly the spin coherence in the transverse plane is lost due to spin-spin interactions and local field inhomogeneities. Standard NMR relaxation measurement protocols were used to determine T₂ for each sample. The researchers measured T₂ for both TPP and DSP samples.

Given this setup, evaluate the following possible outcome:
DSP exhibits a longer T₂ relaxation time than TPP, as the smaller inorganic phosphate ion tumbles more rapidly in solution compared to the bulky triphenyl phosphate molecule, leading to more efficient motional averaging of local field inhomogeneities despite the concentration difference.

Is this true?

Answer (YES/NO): NO